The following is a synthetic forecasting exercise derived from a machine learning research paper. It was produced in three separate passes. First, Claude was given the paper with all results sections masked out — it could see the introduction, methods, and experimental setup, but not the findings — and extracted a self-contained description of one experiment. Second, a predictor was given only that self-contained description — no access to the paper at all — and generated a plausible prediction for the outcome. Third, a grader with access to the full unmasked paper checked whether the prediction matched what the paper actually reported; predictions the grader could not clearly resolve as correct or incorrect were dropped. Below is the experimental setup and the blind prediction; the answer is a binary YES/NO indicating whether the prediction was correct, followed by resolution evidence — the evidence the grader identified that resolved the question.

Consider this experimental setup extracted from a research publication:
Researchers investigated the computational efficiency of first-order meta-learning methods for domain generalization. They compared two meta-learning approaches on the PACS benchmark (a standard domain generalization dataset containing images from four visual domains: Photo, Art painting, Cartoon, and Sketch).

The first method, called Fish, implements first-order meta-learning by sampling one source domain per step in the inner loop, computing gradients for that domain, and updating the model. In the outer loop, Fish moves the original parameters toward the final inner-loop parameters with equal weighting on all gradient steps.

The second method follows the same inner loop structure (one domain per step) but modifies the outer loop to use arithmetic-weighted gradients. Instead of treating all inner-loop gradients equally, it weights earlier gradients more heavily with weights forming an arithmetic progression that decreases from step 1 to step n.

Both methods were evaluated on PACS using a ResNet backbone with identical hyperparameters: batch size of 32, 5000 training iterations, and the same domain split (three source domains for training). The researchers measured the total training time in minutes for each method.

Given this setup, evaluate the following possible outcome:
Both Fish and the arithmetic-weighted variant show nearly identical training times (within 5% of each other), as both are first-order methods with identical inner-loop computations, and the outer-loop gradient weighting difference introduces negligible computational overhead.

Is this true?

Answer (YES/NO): NO